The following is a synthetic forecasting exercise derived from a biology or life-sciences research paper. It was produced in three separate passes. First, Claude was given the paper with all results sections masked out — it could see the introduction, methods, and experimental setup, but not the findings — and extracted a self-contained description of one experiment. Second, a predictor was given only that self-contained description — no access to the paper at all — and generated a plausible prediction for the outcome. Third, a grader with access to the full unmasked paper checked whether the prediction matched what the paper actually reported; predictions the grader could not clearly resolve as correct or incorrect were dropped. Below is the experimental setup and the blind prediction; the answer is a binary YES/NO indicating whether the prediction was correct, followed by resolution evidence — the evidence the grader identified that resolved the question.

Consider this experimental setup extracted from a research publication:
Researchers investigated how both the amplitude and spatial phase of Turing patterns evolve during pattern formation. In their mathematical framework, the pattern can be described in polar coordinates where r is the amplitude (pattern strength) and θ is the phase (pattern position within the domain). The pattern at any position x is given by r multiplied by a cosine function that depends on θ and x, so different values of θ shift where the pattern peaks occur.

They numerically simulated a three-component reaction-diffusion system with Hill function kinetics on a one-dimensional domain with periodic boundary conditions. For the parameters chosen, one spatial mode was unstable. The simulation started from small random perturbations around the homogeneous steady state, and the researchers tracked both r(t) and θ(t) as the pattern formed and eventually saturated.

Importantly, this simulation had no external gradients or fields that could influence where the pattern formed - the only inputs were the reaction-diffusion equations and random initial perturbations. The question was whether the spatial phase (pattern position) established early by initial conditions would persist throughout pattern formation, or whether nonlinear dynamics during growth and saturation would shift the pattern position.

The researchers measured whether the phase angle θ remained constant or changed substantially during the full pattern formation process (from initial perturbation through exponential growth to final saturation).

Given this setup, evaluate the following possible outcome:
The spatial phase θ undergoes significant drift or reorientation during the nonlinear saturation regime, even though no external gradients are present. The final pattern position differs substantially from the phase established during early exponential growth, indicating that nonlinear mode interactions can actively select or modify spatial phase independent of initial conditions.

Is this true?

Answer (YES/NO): NO